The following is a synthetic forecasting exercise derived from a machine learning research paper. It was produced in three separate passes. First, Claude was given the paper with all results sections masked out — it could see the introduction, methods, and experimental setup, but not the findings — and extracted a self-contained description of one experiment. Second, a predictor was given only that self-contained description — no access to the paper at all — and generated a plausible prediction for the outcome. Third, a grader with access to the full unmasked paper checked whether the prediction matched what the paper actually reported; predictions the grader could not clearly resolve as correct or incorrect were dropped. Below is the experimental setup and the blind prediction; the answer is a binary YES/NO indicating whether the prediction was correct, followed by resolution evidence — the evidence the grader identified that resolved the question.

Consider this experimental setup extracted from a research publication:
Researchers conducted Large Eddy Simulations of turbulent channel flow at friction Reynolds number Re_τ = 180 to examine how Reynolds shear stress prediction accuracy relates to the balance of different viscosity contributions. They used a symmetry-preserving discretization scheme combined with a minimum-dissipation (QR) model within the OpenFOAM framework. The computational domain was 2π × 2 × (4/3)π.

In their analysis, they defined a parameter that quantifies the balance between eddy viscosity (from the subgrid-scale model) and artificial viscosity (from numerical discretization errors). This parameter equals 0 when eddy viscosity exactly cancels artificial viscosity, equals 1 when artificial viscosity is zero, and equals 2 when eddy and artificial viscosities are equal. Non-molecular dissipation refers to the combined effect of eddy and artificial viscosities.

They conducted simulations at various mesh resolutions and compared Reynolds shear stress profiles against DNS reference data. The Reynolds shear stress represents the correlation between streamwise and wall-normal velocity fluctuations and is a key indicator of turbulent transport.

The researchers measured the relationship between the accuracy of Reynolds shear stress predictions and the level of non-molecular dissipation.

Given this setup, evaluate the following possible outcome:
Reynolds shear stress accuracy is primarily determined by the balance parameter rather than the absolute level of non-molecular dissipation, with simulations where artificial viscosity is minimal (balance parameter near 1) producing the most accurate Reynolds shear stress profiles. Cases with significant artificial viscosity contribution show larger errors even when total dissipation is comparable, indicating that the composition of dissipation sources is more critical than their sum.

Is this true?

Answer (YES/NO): NO